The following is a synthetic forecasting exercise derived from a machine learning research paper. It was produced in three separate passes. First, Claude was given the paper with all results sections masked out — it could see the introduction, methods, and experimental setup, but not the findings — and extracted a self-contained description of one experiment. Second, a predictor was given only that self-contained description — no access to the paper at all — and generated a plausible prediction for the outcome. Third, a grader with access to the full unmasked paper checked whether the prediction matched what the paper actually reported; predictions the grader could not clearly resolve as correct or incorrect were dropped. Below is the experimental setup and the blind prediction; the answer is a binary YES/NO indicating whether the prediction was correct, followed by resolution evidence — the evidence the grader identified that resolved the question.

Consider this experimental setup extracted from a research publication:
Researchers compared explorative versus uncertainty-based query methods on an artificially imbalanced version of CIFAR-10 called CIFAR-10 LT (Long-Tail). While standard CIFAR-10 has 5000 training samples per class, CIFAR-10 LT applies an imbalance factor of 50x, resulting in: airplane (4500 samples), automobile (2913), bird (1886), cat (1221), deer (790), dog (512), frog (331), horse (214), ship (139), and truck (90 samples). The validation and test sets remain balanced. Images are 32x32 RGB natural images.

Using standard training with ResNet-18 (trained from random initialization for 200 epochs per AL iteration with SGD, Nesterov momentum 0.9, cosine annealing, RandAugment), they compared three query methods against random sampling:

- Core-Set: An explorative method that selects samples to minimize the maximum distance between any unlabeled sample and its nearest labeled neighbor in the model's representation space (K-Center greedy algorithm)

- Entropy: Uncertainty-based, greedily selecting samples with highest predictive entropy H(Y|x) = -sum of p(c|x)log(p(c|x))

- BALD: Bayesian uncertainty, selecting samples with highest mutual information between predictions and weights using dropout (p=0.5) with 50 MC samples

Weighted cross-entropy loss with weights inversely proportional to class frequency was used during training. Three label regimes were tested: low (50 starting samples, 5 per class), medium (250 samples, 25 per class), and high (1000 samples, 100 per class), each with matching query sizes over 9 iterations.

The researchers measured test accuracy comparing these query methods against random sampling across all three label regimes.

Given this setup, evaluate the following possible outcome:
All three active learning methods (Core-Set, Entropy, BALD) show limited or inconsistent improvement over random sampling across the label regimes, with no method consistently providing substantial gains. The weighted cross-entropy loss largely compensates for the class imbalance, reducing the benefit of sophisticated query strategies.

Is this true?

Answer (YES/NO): NO